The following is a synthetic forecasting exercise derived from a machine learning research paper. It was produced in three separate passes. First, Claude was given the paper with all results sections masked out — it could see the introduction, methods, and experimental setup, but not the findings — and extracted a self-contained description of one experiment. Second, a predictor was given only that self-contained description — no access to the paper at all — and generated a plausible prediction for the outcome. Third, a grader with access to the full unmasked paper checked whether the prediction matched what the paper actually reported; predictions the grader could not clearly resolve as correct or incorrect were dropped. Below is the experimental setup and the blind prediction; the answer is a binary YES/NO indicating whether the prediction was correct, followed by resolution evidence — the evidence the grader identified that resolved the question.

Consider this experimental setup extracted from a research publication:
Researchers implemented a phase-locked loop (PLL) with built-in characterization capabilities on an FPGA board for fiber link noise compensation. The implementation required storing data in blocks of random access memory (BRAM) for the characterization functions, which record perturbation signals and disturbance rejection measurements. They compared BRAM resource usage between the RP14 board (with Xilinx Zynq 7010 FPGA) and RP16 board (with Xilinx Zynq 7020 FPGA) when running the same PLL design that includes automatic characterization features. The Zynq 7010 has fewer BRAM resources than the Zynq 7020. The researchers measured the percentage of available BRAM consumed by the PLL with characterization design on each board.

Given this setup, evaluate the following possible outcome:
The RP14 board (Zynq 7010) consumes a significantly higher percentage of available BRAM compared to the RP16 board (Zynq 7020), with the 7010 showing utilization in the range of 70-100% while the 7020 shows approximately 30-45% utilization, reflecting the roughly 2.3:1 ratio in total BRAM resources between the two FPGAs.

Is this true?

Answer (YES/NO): YES